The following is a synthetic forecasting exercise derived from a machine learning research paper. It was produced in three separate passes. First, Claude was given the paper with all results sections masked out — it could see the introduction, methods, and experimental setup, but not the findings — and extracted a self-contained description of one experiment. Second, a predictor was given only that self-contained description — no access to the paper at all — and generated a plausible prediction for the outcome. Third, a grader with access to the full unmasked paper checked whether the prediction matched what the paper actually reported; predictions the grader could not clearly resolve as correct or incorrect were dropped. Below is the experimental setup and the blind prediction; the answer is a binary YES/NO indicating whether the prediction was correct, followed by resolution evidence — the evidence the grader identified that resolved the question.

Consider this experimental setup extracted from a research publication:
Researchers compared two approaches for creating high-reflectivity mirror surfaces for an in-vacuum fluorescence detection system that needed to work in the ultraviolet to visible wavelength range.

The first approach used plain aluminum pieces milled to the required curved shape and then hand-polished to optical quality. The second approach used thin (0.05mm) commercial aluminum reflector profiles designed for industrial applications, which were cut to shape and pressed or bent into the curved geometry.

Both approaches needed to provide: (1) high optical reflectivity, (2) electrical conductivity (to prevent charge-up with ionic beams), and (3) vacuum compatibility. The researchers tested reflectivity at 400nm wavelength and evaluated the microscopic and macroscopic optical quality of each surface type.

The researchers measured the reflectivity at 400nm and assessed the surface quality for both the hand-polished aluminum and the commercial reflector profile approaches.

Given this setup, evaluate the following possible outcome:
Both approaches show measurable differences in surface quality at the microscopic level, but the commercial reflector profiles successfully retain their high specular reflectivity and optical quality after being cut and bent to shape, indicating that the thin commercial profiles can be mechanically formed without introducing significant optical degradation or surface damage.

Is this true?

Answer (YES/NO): NO